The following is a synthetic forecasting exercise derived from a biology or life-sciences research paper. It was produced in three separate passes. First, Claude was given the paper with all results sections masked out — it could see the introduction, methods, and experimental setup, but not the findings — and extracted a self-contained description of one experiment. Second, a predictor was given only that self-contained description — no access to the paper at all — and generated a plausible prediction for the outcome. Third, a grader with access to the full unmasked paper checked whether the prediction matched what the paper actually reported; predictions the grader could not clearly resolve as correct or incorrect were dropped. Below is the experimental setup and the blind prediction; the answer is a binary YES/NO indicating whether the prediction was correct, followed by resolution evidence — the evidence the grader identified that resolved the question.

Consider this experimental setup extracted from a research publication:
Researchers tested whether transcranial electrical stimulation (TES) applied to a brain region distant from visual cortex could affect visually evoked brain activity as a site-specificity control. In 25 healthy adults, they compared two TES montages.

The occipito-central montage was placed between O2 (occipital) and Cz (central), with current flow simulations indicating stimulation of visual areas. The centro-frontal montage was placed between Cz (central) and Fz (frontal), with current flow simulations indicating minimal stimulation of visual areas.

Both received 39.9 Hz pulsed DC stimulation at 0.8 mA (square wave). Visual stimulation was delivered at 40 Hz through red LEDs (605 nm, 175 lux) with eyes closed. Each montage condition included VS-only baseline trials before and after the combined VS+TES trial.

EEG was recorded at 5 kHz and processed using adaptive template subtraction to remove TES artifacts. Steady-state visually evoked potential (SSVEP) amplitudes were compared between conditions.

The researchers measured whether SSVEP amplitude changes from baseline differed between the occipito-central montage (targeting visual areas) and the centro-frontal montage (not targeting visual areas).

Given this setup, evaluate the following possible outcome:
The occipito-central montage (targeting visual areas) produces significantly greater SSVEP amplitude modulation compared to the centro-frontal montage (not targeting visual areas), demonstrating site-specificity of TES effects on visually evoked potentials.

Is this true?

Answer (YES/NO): NO